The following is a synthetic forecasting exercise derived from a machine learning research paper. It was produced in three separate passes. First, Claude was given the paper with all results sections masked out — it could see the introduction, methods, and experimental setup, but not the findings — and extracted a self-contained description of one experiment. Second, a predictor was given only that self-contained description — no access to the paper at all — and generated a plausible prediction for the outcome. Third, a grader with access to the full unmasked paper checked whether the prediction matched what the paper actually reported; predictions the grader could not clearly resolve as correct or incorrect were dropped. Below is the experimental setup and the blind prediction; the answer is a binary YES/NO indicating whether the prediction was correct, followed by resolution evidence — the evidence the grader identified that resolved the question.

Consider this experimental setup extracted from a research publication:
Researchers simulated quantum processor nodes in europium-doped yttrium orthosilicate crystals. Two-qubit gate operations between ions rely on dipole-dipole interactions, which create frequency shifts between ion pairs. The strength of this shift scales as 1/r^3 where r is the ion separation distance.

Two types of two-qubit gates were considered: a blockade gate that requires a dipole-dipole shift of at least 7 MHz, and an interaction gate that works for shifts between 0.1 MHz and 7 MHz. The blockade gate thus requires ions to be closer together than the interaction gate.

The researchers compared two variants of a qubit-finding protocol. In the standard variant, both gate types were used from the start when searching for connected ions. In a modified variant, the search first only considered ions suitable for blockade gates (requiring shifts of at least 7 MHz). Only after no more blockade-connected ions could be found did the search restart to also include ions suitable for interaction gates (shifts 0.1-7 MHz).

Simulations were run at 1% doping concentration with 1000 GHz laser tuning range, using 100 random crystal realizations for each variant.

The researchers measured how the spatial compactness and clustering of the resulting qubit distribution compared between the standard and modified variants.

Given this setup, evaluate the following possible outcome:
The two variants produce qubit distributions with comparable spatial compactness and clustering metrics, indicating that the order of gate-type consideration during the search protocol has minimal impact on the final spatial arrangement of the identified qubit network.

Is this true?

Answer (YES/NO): NO